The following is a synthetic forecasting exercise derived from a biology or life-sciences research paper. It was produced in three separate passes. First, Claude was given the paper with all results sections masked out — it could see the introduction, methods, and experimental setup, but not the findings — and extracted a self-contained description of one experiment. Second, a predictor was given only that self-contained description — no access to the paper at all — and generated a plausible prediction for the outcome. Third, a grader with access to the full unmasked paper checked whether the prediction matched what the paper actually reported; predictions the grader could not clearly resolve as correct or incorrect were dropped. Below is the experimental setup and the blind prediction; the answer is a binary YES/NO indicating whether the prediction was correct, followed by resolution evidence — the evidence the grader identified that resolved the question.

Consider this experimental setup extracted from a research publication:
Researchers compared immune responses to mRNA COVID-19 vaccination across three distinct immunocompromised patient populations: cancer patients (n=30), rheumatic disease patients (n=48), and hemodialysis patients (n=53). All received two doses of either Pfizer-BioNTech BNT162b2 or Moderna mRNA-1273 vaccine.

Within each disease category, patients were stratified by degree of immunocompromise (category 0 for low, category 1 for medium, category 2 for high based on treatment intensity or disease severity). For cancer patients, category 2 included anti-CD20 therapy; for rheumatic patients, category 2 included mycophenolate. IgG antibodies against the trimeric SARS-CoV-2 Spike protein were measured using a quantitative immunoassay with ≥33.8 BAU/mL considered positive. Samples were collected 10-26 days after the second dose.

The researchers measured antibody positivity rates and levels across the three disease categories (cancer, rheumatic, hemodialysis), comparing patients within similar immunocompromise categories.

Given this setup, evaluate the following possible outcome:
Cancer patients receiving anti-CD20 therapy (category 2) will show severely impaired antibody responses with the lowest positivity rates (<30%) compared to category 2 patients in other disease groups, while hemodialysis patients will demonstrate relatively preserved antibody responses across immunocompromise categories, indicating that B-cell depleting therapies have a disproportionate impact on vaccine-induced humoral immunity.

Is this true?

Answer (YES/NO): NO